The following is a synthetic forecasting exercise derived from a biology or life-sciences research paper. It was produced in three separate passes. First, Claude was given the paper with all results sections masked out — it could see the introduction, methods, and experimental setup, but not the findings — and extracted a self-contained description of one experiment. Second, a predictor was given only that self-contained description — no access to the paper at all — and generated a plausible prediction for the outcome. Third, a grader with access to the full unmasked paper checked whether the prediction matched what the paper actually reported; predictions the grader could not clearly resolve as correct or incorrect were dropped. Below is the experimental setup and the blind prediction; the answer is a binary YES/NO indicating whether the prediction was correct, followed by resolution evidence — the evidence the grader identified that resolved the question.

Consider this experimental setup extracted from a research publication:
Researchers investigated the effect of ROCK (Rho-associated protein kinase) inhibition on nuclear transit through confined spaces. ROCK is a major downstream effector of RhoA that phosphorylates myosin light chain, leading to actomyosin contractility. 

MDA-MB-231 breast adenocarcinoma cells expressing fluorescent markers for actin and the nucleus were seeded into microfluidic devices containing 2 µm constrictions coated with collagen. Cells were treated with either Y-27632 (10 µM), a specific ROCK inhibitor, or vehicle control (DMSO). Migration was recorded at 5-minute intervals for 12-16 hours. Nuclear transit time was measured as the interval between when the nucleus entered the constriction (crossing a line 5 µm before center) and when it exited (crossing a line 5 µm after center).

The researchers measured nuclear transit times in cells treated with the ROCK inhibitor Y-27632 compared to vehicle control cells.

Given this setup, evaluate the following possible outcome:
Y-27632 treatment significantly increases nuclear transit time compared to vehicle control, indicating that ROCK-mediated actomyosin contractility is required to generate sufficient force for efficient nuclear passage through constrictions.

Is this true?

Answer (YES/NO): YES